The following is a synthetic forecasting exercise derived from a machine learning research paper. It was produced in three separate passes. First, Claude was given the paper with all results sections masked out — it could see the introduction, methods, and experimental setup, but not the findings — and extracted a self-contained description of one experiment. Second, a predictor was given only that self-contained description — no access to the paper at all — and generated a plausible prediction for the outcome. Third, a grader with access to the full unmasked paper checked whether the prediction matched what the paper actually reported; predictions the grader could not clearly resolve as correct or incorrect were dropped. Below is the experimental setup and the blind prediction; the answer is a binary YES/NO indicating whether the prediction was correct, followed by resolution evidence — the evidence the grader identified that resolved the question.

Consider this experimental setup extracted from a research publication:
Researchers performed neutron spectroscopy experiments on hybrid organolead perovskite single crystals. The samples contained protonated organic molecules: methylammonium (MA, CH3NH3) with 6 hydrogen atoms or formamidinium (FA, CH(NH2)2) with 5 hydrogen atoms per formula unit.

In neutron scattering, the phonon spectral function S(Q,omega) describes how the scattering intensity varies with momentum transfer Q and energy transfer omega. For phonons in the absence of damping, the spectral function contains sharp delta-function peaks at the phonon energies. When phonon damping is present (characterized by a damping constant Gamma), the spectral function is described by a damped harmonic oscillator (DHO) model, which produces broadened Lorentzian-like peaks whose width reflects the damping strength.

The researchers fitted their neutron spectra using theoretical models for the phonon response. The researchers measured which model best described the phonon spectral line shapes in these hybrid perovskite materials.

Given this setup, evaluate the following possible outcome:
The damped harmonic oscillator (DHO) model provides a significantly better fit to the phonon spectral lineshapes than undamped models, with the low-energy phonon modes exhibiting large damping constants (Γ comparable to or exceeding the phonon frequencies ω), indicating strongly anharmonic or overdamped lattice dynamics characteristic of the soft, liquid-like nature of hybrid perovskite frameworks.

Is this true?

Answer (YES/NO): YES